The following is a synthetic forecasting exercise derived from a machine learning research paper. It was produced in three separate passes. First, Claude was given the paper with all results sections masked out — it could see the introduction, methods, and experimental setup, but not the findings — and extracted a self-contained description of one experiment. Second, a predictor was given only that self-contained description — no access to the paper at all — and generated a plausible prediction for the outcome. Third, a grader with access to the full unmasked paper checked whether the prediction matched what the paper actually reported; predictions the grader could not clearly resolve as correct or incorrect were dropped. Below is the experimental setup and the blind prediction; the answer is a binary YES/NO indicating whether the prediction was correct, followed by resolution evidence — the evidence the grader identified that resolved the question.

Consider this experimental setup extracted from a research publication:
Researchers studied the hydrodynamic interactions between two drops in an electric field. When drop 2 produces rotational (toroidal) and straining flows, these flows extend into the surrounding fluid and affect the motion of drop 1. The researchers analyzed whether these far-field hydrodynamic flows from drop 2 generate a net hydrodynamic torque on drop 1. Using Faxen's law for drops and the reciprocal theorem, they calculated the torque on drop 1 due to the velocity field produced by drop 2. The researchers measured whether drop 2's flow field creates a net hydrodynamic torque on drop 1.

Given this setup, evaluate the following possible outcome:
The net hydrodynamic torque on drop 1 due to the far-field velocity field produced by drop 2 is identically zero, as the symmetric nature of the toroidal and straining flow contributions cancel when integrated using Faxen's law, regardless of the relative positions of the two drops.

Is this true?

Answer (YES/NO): YES